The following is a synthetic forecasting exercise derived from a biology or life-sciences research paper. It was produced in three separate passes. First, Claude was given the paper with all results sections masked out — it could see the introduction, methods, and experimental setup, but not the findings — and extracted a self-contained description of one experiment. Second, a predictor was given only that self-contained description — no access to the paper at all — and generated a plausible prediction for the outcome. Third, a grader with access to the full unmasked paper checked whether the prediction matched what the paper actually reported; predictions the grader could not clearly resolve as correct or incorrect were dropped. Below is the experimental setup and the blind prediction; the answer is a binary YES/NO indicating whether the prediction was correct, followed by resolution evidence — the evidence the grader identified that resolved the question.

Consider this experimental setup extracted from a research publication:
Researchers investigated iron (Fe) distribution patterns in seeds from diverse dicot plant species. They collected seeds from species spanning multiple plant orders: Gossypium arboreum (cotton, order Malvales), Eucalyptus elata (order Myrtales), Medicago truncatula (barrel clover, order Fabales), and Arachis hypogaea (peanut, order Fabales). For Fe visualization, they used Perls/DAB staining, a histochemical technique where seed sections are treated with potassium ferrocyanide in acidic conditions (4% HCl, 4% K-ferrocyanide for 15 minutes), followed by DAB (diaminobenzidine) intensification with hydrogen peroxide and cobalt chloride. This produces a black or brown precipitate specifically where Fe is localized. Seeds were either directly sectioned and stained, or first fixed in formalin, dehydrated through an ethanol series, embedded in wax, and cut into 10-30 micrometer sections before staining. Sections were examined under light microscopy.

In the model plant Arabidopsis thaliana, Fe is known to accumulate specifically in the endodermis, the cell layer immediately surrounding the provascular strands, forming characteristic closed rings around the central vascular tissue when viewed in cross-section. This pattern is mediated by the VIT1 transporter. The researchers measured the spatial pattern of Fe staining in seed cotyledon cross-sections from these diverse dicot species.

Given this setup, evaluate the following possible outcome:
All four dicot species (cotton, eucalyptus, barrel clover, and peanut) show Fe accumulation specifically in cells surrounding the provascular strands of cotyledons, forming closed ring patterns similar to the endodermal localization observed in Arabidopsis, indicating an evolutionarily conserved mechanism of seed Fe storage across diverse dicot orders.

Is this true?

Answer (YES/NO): NO